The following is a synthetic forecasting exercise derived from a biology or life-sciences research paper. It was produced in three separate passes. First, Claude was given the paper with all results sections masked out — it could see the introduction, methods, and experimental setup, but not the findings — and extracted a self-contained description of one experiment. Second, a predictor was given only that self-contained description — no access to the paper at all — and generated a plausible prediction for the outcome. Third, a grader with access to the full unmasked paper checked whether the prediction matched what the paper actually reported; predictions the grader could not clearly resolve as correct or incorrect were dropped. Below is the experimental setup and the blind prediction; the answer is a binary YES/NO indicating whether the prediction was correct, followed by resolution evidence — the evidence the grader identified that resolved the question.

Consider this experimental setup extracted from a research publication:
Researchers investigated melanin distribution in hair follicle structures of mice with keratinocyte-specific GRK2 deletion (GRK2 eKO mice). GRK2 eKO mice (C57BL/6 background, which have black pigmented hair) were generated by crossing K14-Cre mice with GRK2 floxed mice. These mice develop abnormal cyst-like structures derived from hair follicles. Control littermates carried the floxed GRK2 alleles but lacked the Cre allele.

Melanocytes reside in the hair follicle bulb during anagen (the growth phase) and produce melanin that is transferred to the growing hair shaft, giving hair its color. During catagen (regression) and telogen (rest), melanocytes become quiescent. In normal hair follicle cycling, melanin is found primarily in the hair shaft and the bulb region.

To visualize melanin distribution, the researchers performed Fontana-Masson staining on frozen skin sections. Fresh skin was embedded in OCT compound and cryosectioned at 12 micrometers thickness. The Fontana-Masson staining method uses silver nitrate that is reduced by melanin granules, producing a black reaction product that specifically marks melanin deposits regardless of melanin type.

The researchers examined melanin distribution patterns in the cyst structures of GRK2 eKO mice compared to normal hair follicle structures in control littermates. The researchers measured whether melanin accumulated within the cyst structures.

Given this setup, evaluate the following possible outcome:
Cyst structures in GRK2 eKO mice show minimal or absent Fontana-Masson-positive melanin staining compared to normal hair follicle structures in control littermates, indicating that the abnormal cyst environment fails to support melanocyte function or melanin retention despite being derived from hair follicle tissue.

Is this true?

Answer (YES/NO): NO